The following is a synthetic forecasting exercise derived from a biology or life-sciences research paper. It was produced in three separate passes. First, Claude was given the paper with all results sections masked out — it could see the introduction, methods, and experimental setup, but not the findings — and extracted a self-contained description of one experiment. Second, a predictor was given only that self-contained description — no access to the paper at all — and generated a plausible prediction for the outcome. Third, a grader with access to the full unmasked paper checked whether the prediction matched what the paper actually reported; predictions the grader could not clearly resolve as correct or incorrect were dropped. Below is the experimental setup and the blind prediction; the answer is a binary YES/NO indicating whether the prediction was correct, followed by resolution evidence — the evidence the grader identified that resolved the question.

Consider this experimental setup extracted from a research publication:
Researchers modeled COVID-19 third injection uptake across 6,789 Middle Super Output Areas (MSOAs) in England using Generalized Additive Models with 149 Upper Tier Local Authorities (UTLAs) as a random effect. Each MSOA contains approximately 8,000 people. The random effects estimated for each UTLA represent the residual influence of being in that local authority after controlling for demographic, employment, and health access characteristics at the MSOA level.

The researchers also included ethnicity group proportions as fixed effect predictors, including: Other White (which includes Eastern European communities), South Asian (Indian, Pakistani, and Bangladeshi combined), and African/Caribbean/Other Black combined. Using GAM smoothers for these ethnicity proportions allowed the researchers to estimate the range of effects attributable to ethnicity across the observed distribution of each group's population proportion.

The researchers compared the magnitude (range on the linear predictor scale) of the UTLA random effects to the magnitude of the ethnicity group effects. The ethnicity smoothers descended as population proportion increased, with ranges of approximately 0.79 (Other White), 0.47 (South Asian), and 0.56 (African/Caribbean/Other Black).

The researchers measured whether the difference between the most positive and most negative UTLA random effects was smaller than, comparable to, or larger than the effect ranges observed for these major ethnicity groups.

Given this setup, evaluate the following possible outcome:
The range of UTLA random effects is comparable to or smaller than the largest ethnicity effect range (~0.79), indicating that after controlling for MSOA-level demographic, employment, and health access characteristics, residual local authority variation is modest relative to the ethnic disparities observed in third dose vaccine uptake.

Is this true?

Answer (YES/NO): NO